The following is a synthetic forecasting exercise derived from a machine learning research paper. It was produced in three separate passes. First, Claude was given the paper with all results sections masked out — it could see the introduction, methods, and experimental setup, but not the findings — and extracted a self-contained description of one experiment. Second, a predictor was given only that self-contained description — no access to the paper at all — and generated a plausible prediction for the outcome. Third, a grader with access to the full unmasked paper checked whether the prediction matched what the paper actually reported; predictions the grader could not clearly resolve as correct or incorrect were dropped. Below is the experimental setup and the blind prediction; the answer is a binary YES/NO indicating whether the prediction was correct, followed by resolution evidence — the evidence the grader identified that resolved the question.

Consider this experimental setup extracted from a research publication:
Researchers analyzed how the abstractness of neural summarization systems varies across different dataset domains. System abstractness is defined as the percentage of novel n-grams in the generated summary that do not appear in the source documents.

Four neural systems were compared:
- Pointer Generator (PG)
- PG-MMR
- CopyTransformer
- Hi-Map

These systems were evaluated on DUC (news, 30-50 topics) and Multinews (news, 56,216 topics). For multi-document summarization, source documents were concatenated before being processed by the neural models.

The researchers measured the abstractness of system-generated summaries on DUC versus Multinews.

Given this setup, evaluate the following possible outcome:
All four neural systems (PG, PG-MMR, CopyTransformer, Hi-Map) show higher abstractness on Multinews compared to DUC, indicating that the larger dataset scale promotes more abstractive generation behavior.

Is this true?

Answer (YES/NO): NO